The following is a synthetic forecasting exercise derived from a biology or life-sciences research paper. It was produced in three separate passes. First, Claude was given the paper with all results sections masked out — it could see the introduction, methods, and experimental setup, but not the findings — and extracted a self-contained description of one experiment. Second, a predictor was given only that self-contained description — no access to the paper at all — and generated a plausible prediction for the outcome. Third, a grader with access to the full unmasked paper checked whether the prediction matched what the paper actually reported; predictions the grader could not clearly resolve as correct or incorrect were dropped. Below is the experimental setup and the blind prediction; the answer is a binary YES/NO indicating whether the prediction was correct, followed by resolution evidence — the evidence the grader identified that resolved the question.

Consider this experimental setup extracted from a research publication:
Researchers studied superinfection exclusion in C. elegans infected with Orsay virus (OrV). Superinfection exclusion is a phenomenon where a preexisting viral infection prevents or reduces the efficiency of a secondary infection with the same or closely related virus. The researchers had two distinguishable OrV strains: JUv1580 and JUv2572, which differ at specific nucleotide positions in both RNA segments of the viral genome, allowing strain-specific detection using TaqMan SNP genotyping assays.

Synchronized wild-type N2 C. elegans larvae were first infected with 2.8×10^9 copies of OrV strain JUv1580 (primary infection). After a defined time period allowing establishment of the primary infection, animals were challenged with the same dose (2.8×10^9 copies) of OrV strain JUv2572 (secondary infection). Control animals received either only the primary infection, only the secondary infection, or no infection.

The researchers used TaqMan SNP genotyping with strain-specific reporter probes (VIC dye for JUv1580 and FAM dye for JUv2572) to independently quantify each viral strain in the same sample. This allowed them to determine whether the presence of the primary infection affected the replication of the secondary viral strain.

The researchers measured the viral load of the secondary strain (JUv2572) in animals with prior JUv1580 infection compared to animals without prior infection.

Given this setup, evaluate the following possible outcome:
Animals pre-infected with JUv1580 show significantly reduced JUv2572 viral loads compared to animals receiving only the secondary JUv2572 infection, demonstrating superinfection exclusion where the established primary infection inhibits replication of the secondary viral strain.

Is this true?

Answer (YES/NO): YES